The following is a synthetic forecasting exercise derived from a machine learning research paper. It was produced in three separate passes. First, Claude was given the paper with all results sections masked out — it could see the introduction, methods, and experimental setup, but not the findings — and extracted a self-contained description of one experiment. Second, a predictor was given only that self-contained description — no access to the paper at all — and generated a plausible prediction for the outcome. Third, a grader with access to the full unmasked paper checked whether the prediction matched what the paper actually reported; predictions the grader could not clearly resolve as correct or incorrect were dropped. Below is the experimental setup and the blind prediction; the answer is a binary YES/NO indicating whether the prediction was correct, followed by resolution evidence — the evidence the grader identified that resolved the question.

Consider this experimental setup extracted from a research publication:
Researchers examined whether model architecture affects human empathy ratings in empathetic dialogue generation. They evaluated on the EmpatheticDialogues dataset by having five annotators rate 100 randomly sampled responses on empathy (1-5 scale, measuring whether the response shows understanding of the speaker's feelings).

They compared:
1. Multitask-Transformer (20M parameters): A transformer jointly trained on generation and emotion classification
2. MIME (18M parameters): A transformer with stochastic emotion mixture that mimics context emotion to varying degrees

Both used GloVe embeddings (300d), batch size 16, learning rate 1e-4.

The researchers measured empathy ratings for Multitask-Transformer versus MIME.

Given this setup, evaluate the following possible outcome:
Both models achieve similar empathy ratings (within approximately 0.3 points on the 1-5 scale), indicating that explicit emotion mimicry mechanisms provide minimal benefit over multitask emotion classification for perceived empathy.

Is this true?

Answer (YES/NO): YES